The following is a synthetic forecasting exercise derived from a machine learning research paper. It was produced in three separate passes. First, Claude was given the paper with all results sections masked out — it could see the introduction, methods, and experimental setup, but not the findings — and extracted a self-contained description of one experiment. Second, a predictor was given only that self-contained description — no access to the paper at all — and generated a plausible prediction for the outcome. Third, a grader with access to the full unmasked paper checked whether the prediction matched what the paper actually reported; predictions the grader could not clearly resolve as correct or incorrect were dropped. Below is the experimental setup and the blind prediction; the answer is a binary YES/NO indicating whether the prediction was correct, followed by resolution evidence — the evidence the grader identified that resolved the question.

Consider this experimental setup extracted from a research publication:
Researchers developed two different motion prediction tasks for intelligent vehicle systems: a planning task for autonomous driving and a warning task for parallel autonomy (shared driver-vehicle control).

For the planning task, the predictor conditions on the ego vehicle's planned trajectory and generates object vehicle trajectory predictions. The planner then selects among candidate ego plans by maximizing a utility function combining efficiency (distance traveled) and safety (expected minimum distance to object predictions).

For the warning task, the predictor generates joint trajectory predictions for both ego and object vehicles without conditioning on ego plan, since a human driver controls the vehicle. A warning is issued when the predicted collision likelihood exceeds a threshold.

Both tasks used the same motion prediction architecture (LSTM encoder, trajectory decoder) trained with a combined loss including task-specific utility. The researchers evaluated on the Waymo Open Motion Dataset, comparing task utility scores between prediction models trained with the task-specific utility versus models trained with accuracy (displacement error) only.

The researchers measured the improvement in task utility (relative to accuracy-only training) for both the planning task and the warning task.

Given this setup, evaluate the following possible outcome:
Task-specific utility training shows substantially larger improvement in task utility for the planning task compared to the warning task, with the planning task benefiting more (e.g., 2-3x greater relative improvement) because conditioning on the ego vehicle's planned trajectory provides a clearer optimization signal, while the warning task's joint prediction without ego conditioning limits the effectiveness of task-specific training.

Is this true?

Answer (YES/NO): NO